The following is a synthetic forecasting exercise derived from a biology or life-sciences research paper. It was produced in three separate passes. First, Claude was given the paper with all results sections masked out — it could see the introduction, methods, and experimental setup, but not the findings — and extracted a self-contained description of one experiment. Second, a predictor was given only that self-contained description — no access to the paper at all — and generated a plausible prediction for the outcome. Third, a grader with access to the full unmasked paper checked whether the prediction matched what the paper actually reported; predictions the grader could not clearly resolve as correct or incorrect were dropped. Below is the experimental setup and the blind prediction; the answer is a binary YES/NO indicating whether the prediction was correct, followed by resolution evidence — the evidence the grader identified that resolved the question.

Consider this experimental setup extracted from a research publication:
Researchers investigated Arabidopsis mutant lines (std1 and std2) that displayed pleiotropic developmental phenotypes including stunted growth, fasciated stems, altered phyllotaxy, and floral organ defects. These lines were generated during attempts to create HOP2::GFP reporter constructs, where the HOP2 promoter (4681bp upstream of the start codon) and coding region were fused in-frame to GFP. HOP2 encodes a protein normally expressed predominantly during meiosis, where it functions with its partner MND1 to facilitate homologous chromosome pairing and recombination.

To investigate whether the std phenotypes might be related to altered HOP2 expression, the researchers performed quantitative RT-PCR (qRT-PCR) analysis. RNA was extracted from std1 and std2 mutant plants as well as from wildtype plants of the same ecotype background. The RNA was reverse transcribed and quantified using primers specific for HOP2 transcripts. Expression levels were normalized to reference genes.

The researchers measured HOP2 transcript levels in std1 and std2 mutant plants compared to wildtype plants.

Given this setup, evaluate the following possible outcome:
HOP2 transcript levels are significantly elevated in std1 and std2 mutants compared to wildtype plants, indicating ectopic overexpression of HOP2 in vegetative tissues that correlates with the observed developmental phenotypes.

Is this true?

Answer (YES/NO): YES